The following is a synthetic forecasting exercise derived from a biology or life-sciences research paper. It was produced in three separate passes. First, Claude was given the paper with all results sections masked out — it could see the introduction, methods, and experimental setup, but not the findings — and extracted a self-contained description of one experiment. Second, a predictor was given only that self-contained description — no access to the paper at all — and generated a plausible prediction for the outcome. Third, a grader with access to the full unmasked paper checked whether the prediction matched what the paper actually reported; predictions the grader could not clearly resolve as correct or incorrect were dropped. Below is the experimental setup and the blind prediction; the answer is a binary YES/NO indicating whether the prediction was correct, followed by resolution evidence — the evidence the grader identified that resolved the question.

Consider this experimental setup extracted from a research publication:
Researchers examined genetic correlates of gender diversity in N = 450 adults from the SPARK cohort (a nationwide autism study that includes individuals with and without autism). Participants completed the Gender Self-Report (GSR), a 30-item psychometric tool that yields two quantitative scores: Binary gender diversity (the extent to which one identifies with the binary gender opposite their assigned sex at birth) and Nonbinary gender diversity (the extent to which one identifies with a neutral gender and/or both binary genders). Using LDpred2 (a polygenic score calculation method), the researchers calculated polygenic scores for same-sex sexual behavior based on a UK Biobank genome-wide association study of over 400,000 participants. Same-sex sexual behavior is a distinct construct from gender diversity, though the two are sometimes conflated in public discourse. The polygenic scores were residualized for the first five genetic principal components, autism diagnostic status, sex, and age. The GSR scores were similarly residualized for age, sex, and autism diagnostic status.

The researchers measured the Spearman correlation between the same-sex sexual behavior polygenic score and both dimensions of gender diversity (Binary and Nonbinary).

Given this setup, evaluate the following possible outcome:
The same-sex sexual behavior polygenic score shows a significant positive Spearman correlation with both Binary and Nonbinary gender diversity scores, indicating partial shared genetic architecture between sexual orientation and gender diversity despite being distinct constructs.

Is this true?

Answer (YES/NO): YES